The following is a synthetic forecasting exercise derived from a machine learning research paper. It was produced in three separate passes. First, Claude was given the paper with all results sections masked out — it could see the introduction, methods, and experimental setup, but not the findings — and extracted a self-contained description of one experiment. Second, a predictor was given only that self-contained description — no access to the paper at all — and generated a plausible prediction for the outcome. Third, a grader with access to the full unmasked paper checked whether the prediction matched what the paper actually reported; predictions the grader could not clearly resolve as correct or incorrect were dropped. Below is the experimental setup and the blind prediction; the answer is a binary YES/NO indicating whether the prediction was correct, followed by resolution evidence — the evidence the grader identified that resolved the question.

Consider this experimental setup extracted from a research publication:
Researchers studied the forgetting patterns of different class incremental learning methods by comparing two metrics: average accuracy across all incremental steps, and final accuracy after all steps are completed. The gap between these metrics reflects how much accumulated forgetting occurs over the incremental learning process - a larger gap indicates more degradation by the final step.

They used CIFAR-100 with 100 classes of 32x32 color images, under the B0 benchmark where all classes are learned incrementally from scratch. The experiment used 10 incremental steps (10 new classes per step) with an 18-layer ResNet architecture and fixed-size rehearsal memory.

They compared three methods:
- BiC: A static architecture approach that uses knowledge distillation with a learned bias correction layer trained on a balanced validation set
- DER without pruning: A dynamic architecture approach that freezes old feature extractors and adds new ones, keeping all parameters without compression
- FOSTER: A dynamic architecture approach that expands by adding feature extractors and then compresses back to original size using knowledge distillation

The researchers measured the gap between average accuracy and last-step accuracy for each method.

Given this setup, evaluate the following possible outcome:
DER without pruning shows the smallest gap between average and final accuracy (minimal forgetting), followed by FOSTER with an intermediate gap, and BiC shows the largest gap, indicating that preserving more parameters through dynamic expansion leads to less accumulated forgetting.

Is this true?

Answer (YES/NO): YES